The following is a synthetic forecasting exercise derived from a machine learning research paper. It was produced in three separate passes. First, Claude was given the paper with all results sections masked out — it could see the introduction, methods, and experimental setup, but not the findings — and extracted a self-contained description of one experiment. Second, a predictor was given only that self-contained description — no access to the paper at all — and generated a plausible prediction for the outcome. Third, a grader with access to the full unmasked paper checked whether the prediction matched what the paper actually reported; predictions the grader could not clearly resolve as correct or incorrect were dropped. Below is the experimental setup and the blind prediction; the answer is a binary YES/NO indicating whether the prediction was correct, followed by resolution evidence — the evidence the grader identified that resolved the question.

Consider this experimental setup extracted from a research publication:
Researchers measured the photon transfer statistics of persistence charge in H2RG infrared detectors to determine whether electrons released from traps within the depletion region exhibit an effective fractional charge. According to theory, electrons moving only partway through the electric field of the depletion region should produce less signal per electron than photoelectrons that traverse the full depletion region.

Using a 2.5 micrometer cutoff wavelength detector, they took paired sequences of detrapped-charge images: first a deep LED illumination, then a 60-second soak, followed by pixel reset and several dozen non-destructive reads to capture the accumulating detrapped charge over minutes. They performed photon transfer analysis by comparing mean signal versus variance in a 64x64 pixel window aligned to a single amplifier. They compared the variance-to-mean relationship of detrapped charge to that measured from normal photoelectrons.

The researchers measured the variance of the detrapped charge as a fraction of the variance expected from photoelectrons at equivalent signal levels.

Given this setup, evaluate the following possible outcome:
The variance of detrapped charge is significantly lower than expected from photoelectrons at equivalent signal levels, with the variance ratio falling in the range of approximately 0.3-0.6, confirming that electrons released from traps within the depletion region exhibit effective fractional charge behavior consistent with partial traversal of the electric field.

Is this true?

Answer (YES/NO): NO